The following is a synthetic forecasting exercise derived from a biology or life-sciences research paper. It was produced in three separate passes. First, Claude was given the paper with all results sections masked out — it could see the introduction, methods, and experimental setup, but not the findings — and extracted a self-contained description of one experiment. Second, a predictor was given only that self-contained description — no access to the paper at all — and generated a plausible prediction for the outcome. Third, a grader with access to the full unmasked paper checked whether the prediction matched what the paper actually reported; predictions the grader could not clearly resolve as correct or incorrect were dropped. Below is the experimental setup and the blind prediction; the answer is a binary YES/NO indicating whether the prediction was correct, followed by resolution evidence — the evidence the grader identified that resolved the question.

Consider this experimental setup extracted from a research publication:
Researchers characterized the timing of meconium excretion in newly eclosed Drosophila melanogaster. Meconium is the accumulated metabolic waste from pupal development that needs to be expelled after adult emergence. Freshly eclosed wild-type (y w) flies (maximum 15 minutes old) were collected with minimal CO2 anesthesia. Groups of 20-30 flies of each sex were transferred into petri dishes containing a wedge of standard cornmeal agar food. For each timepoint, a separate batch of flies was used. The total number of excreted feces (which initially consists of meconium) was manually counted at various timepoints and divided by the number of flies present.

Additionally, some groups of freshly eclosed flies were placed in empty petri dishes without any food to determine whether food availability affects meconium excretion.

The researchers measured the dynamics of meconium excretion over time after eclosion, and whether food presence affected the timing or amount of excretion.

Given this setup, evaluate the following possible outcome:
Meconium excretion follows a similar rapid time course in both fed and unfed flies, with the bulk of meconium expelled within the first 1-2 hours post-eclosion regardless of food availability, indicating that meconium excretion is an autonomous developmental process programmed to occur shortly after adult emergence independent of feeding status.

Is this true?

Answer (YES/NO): NO